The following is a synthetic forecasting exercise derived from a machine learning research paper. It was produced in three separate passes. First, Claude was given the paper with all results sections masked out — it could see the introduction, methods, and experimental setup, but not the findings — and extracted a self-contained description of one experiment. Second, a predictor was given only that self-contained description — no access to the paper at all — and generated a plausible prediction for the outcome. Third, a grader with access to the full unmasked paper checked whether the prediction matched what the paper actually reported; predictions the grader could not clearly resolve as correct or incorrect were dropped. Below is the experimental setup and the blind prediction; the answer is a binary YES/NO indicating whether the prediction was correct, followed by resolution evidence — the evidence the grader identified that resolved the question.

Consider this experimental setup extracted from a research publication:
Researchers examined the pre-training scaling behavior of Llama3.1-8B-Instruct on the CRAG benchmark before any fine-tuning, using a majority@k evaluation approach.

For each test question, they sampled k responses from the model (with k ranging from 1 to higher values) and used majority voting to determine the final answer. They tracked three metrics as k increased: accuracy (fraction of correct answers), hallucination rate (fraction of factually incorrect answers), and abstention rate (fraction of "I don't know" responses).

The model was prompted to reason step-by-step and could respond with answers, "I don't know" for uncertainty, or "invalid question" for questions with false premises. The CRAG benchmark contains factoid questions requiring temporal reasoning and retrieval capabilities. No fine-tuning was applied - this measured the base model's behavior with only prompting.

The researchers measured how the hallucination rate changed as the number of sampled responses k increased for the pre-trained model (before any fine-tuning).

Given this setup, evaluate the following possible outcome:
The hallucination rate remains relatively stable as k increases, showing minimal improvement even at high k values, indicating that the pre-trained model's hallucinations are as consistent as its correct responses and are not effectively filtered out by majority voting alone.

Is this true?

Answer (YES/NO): NO